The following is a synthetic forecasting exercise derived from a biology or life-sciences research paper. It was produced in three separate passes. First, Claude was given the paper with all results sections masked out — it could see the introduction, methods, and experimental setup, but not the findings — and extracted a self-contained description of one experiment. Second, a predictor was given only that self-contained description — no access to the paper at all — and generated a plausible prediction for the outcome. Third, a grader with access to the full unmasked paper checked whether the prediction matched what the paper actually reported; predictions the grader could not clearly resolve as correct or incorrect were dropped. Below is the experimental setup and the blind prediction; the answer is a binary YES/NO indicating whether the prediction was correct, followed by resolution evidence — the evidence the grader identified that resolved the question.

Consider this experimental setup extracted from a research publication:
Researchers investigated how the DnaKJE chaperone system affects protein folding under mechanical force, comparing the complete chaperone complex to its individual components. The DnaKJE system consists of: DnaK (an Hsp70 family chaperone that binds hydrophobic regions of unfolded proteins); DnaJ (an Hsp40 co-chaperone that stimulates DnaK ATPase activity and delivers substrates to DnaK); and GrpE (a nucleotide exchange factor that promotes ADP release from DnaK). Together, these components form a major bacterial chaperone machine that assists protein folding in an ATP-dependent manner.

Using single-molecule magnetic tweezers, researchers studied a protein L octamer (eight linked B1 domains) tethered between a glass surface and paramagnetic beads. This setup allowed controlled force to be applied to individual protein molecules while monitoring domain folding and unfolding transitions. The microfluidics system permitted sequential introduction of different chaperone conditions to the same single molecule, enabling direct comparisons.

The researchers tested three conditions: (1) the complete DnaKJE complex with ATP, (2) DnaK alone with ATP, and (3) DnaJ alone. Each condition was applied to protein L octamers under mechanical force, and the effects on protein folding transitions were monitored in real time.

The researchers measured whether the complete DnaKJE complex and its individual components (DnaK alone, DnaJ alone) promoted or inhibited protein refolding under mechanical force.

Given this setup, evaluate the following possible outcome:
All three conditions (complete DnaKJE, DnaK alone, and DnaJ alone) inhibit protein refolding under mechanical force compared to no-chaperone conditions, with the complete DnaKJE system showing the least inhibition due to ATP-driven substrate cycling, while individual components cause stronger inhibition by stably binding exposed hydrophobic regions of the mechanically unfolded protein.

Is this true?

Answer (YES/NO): NO